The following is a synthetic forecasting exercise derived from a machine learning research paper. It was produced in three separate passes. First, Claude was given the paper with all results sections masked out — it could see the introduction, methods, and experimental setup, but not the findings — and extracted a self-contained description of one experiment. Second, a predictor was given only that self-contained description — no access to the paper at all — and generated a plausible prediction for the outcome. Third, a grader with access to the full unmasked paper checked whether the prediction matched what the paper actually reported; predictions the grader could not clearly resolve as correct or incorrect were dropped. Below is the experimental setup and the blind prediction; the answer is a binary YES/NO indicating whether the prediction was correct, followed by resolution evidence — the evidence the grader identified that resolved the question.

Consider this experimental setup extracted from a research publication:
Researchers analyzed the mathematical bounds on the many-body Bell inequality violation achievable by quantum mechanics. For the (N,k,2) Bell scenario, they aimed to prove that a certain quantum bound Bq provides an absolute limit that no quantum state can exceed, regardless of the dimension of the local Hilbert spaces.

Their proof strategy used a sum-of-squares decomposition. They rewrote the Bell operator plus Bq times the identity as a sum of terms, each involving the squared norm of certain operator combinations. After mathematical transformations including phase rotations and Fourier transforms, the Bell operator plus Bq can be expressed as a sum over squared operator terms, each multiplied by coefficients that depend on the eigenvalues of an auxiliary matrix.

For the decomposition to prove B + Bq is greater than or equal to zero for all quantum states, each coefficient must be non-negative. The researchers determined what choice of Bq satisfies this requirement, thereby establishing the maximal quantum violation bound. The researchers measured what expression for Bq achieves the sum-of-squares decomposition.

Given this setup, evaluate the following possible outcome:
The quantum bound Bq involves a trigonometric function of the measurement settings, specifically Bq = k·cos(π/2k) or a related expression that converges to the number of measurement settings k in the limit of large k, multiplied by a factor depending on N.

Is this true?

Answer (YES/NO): NO